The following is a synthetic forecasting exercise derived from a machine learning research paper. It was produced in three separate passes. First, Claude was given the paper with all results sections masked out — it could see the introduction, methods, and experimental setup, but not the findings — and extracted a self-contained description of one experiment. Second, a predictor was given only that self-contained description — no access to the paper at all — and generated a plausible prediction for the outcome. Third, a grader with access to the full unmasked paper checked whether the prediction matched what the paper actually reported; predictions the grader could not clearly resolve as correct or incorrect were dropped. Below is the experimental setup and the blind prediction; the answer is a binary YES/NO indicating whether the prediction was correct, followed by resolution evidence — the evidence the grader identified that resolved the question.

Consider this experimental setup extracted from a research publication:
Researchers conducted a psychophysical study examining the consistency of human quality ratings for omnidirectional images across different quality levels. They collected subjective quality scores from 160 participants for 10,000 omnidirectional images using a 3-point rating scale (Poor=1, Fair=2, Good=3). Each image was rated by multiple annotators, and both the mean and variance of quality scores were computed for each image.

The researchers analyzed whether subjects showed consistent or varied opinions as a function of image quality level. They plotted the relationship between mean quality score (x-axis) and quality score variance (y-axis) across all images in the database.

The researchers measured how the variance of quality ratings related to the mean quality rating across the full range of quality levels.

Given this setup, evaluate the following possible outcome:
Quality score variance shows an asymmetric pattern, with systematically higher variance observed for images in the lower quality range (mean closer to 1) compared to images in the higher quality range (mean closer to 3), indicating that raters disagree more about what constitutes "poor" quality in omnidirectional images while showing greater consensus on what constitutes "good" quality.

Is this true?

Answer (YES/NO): NO